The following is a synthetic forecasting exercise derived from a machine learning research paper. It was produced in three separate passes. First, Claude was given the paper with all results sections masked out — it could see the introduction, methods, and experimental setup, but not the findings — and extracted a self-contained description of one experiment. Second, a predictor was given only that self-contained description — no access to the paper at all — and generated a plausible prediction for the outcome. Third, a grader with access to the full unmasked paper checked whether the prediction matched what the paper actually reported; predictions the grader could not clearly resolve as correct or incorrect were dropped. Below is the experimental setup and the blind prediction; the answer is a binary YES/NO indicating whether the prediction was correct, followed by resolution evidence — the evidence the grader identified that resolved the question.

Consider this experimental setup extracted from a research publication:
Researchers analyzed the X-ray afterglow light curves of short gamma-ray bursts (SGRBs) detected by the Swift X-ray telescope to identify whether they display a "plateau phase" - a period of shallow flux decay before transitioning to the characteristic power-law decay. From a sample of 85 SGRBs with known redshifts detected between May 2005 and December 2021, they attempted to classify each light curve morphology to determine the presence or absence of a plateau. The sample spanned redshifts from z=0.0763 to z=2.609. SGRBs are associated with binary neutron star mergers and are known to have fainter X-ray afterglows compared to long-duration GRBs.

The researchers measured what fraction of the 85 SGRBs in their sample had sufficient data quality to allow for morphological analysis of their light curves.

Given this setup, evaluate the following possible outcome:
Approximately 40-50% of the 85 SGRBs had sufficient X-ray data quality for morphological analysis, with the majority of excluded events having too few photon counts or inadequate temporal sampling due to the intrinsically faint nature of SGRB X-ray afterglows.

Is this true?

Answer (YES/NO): YES